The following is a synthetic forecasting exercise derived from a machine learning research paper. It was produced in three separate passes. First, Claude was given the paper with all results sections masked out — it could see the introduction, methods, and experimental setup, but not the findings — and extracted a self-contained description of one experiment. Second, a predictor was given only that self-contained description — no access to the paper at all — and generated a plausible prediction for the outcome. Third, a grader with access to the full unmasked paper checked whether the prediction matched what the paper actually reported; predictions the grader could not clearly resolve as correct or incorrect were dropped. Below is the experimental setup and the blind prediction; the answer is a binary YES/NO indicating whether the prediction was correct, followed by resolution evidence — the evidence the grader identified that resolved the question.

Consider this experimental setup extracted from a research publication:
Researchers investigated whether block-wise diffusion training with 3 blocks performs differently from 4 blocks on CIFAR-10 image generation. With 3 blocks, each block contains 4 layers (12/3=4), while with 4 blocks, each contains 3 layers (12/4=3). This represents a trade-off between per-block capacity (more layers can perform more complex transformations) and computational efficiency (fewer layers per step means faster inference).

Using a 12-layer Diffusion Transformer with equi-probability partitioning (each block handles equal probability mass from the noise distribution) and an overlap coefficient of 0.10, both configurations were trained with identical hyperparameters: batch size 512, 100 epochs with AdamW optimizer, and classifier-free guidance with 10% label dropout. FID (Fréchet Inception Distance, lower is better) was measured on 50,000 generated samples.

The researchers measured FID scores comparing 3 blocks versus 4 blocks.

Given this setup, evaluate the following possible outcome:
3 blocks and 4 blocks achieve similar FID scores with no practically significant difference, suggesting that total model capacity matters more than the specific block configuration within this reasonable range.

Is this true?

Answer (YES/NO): YES